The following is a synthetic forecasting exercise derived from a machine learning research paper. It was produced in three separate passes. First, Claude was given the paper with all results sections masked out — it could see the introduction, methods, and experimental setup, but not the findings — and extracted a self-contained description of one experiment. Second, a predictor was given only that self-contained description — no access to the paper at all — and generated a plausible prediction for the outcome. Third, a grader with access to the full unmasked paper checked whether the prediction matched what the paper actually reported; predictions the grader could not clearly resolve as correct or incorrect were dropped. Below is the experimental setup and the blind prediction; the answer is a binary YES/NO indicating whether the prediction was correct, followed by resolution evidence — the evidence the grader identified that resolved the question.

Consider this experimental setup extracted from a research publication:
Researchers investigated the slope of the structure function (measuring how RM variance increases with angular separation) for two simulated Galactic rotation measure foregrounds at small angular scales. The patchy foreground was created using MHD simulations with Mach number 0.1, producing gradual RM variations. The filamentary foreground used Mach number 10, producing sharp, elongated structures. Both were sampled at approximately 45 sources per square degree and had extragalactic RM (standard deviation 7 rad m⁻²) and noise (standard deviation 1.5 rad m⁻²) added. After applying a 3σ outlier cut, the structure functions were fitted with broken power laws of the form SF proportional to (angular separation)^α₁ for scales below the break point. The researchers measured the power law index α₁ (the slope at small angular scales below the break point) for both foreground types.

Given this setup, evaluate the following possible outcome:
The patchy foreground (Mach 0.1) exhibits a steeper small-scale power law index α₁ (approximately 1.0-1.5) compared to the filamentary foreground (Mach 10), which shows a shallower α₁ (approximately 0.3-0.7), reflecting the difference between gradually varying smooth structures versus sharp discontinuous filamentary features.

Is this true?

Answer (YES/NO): NO